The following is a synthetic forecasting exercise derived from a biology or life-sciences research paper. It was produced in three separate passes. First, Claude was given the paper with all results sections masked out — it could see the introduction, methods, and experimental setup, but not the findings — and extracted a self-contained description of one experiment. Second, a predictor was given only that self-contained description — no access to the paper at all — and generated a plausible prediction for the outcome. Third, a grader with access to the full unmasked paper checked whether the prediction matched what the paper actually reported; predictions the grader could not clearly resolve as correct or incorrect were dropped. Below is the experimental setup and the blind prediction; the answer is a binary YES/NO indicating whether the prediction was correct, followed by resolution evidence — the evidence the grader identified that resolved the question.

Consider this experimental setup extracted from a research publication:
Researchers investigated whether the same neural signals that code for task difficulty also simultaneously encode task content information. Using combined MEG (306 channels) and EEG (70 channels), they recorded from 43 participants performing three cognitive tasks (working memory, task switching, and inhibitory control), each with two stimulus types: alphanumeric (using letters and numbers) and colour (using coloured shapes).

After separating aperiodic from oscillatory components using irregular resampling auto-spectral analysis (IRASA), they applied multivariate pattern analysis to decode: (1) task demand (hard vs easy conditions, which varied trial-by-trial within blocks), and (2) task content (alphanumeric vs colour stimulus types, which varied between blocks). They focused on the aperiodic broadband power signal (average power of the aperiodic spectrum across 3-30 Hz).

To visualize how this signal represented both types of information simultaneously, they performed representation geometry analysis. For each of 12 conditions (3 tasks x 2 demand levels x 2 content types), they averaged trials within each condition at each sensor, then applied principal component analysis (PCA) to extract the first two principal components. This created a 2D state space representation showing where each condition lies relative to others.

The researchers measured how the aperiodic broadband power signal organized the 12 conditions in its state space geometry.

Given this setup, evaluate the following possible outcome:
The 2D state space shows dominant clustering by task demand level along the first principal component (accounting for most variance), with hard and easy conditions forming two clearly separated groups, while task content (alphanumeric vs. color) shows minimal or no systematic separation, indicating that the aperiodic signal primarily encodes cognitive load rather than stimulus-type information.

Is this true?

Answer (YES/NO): NO